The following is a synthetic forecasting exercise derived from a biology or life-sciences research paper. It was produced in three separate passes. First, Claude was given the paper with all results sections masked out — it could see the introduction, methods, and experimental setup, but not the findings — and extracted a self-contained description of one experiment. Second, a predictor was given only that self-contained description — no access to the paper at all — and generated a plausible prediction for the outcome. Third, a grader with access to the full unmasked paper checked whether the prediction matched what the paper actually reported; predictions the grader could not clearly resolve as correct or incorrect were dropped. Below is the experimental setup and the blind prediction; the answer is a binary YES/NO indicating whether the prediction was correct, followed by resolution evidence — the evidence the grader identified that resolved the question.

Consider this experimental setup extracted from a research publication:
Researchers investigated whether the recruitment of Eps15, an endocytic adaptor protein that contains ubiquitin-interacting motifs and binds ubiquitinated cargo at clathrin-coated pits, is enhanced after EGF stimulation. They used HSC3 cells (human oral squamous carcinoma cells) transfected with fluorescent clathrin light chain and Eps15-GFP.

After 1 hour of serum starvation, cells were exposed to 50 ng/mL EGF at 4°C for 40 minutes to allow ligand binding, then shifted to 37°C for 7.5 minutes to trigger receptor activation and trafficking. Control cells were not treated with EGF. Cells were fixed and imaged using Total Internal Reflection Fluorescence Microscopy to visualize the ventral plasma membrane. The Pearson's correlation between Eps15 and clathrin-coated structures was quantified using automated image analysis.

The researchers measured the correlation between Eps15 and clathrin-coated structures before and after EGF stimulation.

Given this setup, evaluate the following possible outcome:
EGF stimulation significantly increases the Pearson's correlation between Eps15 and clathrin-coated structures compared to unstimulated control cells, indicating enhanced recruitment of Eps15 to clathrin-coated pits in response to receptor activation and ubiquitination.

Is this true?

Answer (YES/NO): NO